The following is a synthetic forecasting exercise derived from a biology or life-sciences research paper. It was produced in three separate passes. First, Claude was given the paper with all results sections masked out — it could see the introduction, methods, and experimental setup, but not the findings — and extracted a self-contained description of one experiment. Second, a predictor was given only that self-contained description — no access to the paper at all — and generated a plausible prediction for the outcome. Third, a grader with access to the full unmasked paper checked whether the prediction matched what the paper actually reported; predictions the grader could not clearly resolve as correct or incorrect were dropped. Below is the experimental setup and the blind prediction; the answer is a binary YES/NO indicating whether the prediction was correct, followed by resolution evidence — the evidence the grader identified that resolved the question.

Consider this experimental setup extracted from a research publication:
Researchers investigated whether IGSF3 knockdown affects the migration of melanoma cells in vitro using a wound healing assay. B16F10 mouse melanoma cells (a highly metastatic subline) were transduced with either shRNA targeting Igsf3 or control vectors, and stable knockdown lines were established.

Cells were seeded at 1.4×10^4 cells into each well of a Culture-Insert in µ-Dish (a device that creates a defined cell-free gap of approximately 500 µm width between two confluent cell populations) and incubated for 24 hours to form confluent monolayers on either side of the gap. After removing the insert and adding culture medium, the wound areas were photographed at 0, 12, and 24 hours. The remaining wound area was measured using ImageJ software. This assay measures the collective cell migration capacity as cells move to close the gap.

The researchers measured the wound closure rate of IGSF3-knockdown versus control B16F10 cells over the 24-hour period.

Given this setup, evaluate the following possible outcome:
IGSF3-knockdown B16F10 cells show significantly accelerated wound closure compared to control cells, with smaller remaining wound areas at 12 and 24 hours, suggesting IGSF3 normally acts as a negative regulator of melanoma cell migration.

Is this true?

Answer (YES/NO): NO